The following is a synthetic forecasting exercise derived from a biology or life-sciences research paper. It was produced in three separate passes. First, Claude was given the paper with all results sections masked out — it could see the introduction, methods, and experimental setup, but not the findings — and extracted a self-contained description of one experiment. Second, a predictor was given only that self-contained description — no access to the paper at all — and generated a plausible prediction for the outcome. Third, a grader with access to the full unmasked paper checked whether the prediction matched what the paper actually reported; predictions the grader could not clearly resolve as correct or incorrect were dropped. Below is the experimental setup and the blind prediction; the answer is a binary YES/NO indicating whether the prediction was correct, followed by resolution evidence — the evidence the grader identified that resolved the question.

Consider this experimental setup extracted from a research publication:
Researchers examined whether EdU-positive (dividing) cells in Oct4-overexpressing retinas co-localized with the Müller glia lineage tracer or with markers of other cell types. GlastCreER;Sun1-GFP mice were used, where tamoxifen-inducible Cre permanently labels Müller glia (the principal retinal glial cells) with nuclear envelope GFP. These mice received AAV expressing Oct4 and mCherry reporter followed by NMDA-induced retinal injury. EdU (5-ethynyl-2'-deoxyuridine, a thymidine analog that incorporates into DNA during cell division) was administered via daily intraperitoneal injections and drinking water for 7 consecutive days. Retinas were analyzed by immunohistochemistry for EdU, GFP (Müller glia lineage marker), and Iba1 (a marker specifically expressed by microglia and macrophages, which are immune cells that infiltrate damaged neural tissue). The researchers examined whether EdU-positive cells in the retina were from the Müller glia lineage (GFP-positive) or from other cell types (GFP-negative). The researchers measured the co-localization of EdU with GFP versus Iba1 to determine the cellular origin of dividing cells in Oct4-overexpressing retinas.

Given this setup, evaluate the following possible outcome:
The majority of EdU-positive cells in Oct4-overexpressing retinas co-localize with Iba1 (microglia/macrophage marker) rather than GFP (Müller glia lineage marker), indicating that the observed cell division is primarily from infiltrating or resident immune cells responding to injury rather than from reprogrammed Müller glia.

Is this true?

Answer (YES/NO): YES